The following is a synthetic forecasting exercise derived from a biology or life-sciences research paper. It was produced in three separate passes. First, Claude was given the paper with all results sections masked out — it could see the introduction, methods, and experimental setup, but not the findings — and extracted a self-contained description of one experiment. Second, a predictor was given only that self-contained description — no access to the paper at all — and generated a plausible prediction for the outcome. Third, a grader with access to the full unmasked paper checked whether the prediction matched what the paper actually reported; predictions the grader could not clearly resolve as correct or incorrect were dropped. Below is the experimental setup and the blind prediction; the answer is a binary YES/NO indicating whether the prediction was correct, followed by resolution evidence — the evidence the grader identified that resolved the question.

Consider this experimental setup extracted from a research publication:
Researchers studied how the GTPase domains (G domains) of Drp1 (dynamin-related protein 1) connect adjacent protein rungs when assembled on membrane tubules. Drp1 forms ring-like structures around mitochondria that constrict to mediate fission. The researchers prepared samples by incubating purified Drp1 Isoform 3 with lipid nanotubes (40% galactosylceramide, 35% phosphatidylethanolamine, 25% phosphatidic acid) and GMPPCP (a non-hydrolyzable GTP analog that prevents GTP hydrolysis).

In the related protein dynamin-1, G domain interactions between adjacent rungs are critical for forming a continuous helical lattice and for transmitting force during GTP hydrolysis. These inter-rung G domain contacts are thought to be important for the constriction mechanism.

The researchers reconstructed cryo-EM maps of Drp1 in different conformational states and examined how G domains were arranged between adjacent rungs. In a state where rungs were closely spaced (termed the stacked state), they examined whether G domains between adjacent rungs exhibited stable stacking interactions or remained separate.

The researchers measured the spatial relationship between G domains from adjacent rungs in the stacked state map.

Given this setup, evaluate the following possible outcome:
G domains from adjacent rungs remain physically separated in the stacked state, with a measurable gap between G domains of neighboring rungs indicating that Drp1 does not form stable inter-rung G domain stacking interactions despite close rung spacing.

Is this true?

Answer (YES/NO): NO